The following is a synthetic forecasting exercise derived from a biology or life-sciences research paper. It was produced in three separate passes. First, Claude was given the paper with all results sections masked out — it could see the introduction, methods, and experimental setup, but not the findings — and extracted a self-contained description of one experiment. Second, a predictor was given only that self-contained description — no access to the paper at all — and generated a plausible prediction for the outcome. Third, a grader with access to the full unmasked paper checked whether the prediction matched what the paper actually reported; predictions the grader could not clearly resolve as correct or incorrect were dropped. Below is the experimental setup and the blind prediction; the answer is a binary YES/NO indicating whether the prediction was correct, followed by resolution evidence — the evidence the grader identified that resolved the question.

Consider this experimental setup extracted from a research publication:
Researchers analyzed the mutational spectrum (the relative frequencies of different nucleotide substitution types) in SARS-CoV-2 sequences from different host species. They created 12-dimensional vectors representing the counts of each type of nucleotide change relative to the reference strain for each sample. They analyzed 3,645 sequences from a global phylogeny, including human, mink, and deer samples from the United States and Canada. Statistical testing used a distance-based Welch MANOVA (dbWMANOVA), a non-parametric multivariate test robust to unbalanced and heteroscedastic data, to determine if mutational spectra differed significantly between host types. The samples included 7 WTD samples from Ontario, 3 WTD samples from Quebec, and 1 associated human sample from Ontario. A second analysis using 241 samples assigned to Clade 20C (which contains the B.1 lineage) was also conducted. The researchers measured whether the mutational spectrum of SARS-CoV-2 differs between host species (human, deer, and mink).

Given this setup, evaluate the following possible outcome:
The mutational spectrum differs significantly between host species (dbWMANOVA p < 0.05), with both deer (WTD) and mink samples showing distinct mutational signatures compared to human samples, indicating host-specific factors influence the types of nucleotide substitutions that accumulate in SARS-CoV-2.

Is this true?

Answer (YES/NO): YES